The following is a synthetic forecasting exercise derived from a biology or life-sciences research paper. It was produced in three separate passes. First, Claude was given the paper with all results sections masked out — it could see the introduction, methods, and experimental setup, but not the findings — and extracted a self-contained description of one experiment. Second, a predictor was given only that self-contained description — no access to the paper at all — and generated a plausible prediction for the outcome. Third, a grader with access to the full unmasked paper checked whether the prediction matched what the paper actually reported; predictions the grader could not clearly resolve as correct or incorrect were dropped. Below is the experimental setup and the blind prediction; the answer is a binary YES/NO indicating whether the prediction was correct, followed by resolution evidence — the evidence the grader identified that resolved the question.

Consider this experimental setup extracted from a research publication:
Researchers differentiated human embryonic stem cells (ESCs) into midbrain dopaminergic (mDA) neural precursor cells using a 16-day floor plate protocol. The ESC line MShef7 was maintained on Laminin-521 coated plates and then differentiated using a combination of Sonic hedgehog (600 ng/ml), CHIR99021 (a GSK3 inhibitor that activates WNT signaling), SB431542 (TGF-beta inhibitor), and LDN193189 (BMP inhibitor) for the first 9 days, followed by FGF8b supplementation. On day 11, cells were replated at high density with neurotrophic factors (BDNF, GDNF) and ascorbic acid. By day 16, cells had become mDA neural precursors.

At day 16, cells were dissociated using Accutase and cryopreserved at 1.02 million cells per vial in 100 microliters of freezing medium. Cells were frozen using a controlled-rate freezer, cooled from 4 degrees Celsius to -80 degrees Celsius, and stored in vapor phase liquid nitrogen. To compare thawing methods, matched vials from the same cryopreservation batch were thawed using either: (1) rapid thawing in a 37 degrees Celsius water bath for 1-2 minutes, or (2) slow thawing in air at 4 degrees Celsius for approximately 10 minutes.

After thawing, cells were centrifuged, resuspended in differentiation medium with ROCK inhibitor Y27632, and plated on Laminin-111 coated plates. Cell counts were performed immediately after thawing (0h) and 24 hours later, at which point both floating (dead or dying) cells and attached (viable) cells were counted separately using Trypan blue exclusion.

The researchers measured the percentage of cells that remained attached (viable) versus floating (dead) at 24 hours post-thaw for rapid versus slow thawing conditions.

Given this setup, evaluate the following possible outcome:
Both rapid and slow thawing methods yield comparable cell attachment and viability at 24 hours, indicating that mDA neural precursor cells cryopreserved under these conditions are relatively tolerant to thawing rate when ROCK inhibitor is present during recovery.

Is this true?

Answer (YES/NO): NO